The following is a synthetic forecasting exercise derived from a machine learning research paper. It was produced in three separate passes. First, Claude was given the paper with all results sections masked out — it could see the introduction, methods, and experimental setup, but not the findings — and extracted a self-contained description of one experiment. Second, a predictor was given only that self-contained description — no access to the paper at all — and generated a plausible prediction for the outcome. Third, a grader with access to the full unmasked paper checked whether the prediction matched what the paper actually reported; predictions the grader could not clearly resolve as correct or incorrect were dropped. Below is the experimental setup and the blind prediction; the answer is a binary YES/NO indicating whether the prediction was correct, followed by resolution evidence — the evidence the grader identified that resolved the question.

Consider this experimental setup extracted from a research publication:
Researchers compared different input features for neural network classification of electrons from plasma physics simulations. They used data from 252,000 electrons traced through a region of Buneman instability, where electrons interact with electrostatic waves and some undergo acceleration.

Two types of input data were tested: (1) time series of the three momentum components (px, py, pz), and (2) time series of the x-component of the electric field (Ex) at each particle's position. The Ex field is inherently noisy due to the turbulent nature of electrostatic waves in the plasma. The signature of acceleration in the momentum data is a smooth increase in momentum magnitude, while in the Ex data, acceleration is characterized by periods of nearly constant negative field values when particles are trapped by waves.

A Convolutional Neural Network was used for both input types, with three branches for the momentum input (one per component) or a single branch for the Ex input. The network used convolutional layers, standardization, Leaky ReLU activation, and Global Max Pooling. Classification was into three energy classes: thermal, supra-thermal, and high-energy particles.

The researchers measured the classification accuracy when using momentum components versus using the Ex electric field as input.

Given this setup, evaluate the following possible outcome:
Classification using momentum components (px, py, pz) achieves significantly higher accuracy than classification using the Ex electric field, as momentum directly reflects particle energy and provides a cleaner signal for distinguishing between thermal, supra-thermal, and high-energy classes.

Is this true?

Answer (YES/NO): YES